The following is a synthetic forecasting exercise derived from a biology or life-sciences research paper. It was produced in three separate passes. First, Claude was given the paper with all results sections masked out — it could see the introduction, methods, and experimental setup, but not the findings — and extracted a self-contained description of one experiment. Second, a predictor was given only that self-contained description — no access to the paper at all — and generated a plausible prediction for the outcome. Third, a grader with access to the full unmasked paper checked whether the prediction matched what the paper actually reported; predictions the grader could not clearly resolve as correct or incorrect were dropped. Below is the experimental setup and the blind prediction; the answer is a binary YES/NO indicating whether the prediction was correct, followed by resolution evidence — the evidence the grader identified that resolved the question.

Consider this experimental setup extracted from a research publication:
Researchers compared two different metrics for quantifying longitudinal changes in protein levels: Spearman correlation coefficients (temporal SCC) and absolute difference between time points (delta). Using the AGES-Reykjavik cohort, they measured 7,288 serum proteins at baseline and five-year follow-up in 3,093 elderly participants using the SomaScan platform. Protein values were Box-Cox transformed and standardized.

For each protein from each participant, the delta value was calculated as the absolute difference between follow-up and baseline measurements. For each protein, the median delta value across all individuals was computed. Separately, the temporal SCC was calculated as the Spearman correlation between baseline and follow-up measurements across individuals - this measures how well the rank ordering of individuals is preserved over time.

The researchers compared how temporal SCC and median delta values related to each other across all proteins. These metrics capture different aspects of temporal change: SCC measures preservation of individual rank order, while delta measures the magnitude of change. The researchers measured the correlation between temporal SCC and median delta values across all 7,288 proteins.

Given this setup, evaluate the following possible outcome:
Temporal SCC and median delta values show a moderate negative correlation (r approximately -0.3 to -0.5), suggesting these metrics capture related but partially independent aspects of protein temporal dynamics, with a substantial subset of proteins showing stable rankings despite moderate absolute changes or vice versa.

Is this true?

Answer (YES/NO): NO